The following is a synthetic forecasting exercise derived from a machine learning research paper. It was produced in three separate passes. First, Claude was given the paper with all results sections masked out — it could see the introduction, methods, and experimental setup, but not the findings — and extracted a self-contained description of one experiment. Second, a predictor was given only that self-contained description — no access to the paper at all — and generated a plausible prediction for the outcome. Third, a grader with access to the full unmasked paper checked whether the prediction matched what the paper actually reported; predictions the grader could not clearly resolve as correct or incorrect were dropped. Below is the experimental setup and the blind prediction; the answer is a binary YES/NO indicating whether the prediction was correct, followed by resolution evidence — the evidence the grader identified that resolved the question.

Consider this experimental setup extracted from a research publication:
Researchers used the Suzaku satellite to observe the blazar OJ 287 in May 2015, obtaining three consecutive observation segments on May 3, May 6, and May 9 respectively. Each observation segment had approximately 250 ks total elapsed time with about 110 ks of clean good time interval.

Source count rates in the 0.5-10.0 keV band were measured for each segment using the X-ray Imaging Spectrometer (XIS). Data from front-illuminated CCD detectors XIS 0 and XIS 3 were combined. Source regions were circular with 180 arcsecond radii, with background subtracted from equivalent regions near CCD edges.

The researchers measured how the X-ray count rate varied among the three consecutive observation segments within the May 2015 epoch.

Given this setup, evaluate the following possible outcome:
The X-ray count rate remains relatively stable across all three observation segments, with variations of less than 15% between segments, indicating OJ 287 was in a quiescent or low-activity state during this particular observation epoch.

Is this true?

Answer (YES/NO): NO